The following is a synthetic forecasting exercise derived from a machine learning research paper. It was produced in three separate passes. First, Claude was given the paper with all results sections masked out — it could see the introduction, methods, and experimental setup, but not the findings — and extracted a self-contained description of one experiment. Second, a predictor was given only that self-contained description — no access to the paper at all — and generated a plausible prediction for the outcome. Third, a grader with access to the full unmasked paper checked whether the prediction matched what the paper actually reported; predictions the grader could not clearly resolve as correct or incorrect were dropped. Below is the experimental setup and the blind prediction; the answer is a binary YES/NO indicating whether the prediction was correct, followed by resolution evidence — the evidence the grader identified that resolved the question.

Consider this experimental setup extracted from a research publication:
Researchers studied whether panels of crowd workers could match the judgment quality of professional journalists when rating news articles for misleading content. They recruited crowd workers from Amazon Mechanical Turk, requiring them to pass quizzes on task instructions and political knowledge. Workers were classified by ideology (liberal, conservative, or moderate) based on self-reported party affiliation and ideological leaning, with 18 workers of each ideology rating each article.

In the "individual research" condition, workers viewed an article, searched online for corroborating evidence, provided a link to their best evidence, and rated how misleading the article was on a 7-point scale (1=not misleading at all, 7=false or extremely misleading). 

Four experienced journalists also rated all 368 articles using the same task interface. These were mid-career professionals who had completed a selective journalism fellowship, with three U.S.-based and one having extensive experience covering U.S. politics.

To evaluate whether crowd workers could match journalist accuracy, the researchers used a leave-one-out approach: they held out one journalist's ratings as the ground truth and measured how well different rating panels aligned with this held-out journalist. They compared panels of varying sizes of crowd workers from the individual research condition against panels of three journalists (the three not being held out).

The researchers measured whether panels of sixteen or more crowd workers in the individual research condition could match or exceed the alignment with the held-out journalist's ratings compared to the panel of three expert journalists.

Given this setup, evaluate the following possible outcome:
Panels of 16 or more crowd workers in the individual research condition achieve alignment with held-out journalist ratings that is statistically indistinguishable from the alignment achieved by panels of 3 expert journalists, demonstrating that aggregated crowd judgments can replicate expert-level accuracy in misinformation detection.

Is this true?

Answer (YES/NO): YES